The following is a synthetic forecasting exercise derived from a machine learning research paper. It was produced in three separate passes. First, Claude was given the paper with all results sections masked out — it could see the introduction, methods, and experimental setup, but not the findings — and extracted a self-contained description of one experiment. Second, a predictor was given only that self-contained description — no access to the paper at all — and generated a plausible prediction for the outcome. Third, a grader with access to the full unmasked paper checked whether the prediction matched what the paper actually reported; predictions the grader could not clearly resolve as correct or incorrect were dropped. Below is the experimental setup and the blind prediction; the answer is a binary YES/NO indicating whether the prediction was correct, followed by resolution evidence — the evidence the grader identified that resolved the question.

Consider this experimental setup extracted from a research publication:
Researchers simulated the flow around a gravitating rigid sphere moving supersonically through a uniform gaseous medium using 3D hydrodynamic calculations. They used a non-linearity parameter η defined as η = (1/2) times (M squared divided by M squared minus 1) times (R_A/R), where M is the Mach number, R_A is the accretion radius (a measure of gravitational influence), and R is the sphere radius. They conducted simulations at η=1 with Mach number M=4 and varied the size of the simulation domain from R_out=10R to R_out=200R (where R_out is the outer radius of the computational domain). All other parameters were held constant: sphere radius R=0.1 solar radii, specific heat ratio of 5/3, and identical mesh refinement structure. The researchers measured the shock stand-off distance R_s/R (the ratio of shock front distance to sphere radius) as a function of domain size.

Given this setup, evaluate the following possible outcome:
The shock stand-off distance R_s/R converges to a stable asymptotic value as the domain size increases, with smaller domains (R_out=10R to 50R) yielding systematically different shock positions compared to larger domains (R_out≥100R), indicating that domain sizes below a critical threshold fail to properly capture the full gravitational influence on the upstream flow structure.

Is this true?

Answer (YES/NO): NO